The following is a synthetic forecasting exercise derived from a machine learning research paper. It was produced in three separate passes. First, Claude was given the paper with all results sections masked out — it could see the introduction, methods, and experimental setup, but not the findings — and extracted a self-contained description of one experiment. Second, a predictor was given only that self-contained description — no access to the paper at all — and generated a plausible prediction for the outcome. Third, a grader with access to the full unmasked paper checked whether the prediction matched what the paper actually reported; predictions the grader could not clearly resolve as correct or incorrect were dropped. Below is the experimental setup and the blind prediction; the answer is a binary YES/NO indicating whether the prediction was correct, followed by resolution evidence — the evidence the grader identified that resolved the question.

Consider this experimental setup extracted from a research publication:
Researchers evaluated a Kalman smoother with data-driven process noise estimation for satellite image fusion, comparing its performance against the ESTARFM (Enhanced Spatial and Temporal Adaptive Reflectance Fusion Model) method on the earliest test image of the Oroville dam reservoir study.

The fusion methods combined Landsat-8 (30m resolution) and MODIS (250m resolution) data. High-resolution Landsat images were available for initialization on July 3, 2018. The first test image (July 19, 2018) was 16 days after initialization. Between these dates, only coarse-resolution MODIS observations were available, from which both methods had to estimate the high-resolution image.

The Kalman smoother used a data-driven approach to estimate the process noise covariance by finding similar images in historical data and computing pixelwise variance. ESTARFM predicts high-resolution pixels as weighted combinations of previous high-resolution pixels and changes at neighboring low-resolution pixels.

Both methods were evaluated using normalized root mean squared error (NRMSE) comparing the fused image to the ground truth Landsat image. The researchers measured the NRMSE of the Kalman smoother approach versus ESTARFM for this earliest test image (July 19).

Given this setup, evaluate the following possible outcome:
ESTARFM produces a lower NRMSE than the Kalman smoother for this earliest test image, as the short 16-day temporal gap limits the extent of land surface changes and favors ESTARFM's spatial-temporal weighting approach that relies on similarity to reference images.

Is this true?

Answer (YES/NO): YES